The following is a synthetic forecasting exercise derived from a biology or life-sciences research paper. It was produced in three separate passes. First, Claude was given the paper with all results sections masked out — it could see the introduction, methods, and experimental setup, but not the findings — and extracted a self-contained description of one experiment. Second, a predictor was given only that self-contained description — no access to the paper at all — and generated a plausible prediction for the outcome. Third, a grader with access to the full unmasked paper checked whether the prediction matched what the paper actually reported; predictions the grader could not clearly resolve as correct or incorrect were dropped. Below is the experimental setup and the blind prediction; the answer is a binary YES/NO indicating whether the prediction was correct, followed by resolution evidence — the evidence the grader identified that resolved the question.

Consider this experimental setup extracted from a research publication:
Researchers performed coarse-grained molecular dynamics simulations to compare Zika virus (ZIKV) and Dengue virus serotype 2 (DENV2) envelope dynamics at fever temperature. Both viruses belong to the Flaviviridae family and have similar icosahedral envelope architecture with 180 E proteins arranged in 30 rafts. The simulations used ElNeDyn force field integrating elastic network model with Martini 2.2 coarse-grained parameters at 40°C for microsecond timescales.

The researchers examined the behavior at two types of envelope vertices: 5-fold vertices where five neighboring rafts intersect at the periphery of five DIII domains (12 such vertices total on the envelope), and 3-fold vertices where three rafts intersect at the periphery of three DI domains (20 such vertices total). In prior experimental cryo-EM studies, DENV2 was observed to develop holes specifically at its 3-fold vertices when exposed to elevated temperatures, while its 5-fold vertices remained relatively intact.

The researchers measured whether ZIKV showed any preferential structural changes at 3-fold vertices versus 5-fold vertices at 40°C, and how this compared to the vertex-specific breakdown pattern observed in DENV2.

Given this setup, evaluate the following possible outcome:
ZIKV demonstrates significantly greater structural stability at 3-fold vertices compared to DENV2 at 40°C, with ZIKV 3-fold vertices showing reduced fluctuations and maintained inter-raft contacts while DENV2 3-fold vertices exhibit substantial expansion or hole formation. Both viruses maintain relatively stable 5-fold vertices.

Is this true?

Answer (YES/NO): NO